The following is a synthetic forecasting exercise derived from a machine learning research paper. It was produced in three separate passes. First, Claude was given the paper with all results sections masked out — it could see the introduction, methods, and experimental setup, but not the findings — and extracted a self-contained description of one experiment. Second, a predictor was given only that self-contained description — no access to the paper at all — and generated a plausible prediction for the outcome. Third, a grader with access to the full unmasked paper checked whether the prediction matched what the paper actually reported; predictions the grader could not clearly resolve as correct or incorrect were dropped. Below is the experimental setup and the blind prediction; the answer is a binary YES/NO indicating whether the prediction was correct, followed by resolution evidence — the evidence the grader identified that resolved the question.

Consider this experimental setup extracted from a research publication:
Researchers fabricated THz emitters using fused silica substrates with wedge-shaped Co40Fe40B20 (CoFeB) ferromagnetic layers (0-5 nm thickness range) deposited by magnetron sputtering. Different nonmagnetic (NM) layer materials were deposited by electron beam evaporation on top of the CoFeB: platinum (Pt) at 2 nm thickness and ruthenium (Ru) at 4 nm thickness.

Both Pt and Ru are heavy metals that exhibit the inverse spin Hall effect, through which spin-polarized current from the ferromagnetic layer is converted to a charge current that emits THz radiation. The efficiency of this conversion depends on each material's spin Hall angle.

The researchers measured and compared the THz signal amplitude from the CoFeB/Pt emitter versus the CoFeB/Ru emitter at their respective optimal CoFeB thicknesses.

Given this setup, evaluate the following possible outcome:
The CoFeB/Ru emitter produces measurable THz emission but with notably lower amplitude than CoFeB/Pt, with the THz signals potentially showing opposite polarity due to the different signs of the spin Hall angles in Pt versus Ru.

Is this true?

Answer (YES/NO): NO